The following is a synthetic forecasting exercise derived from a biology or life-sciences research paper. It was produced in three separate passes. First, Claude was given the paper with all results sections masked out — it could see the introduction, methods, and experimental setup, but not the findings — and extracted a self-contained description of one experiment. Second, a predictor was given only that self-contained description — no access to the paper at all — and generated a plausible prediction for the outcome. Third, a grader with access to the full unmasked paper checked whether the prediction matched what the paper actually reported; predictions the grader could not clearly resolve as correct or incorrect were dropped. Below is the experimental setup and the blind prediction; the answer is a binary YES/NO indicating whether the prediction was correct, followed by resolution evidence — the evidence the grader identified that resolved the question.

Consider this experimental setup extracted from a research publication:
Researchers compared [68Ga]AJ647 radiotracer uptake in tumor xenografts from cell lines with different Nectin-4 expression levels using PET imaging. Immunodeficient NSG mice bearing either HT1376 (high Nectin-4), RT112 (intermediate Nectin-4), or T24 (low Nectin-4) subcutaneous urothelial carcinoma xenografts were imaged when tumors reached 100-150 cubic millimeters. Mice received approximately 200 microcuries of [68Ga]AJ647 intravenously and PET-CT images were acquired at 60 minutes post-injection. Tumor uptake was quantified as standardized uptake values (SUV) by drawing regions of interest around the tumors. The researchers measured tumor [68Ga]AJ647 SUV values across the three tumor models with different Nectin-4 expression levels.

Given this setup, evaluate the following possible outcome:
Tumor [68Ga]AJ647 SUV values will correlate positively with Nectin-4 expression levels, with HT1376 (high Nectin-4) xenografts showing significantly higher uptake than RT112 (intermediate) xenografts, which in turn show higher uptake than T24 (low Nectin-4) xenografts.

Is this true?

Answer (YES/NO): YES